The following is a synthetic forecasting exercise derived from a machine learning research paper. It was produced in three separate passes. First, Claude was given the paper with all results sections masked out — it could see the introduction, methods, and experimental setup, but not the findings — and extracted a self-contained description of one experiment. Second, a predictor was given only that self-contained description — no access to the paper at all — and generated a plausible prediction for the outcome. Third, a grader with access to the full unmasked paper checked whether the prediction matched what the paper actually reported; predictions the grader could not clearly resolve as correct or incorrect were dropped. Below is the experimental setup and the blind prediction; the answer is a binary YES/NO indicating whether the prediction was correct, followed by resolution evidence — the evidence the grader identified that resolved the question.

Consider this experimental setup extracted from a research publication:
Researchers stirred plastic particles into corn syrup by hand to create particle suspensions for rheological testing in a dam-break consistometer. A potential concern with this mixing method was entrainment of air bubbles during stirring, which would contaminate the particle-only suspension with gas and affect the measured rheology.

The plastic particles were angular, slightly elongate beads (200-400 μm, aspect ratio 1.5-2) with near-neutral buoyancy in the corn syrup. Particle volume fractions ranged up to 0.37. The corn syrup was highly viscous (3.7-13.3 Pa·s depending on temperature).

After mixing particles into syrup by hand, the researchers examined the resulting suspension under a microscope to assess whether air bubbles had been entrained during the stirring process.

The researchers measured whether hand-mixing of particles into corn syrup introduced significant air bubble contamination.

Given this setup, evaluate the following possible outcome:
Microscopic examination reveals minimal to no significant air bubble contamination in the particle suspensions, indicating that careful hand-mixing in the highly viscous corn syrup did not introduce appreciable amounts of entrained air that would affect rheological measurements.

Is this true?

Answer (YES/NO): YES